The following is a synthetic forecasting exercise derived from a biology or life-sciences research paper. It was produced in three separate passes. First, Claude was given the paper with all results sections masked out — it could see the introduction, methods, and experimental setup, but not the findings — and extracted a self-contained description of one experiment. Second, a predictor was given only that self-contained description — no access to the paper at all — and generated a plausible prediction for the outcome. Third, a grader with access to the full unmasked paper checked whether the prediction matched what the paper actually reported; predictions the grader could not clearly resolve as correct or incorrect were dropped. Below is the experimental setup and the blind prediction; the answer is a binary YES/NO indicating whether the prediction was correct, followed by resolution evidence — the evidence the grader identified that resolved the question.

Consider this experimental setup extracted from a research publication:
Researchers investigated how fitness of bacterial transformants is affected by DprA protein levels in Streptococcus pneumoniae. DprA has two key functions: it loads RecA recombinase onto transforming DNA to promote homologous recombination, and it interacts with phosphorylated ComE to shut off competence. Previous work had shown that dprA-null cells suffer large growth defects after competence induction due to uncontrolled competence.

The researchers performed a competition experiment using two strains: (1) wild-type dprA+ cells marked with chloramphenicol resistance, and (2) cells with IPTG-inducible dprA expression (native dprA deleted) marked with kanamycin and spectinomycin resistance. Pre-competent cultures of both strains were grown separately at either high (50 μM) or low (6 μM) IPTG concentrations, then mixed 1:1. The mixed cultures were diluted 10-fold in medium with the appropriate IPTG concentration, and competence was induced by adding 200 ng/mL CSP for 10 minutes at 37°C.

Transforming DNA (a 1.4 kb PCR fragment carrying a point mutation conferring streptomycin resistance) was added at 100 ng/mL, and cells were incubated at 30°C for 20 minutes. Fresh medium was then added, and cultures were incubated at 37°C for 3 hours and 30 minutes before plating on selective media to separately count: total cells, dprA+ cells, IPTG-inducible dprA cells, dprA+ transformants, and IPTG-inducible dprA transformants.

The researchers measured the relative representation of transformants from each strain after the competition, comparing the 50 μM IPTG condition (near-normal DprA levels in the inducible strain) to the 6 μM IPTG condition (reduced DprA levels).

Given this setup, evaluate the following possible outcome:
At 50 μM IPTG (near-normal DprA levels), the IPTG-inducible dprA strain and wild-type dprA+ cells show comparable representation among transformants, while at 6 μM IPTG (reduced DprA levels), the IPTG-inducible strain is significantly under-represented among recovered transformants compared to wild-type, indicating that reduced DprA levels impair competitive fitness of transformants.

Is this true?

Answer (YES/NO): YES